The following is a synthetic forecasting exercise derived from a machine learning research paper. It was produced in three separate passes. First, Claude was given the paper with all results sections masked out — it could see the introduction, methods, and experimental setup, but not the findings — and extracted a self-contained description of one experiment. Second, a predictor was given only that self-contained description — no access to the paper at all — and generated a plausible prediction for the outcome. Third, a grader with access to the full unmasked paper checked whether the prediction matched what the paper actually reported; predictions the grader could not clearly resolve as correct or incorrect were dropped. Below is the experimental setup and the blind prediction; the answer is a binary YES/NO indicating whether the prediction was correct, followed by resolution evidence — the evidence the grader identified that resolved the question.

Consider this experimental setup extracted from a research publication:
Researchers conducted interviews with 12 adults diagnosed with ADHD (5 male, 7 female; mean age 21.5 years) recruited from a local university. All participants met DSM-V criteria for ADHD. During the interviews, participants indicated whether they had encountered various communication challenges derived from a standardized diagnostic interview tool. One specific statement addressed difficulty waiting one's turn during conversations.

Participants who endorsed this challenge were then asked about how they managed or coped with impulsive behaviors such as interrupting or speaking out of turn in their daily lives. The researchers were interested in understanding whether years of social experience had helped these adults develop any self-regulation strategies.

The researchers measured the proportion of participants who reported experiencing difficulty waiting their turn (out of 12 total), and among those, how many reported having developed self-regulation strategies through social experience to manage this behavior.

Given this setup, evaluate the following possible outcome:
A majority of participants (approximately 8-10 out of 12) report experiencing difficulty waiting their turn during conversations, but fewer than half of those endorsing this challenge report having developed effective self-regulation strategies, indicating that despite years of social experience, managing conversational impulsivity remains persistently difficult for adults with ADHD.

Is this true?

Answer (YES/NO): NO